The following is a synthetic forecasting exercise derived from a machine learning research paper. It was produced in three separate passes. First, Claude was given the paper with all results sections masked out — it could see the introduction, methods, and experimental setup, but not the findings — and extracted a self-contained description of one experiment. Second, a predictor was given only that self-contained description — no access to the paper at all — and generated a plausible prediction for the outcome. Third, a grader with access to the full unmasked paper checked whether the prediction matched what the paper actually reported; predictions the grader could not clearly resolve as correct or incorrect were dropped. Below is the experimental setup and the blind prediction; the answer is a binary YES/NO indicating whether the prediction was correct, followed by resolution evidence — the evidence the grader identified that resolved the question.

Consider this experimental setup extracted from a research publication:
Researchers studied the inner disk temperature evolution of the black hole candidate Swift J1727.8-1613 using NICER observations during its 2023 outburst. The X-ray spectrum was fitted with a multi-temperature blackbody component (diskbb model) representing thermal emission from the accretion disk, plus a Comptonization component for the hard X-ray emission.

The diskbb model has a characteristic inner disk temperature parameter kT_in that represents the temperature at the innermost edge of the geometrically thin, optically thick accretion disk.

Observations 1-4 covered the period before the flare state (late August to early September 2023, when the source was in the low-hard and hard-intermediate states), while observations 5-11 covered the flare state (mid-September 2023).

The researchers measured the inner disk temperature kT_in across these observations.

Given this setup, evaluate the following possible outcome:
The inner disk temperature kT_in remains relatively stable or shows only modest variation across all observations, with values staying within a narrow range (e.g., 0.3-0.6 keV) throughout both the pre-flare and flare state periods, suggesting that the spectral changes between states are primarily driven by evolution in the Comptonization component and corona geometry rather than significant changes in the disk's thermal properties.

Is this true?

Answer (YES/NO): NO